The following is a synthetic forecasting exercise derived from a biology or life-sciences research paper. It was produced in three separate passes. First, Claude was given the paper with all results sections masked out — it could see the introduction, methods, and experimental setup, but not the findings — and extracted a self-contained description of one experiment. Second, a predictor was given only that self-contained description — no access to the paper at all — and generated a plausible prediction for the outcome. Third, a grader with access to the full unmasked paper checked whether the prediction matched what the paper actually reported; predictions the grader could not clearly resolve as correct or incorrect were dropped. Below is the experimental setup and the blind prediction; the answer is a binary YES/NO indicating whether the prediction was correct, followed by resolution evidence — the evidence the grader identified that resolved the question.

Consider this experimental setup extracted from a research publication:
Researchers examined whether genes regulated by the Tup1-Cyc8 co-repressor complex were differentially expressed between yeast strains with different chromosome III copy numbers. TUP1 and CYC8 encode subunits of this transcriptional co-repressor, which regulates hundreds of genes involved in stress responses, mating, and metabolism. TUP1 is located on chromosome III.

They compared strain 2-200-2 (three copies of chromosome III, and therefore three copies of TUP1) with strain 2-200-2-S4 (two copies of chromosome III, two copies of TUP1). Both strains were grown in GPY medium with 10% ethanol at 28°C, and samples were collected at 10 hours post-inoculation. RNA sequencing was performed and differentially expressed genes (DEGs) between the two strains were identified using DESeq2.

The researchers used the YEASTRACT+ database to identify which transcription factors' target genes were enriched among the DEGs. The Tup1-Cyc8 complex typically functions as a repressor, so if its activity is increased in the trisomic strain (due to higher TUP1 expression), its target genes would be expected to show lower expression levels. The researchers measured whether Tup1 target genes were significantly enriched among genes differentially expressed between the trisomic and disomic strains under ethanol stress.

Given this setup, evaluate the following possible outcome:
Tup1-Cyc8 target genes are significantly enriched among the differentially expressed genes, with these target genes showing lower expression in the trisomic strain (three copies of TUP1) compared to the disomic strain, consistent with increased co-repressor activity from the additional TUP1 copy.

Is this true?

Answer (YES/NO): NO